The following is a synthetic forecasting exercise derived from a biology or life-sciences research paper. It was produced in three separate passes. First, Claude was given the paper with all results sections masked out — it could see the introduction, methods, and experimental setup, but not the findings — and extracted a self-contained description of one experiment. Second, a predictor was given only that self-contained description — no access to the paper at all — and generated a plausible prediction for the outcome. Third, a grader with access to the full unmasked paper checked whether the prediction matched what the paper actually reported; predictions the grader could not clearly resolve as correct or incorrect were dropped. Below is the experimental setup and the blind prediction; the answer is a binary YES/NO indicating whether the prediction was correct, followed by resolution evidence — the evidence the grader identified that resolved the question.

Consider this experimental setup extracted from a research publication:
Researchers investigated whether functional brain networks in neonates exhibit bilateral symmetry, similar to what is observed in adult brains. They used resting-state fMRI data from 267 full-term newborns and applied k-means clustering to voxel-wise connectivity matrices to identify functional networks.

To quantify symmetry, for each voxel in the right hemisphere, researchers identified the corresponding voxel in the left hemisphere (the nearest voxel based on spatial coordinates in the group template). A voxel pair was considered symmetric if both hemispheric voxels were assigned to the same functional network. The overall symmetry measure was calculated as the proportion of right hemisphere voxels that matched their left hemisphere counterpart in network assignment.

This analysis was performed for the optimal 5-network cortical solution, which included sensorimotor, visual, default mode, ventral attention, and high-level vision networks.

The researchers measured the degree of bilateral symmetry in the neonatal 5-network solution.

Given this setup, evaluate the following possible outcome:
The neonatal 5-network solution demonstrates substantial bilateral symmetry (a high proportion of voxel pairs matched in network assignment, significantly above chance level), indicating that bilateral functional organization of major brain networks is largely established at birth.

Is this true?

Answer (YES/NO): YES